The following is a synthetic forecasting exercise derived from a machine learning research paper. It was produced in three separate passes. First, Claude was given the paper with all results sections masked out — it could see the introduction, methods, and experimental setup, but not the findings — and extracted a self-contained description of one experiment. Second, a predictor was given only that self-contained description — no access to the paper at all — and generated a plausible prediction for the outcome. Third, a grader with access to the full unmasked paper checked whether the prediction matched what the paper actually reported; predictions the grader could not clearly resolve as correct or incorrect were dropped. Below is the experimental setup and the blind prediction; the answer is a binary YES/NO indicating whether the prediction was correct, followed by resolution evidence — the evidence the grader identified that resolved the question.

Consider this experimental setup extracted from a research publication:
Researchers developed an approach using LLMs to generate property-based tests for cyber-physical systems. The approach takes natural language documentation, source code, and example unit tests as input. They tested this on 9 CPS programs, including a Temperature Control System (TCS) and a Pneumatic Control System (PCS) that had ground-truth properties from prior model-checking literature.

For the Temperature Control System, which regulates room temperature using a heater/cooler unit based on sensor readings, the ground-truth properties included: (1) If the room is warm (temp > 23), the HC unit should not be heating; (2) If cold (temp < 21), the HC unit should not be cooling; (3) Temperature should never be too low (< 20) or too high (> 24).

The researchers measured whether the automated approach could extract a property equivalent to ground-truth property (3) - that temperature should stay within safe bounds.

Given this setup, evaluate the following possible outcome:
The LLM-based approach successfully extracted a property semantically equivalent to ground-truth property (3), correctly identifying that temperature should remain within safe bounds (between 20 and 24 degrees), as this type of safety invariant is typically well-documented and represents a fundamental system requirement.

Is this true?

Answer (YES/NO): YES